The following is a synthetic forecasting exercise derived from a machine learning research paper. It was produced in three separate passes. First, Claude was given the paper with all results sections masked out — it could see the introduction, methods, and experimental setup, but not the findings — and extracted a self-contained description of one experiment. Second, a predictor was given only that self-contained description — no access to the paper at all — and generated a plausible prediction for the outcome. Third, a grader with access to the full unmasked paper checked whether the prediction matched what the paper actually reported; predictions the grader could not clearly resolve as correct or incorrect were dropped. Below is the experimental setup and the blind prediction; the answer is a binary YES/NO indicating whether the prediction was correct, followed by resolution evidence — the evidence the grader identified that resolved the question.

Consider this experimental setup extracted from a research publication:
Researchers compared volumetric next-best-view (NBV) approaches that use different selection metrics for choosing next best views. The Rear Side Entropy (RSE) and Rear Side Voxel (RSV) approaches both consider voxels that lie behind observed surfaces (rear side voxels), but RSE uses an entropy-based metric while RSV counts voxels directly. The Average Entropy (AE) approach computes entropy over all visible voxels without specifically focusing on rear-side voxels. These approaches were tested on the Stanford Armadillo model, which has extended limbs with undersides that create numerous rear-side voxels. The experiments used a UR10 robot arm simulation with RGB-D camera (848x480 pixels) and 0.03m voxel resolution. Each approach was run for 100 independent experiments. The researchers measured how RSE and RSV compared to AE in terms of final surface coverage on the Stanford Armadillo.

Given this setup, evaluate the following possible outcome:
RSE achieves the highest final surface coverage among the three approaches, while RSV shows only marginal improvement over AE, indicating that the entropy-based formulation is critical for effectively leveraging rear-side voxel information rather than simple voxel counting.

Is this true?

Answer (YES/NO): NO